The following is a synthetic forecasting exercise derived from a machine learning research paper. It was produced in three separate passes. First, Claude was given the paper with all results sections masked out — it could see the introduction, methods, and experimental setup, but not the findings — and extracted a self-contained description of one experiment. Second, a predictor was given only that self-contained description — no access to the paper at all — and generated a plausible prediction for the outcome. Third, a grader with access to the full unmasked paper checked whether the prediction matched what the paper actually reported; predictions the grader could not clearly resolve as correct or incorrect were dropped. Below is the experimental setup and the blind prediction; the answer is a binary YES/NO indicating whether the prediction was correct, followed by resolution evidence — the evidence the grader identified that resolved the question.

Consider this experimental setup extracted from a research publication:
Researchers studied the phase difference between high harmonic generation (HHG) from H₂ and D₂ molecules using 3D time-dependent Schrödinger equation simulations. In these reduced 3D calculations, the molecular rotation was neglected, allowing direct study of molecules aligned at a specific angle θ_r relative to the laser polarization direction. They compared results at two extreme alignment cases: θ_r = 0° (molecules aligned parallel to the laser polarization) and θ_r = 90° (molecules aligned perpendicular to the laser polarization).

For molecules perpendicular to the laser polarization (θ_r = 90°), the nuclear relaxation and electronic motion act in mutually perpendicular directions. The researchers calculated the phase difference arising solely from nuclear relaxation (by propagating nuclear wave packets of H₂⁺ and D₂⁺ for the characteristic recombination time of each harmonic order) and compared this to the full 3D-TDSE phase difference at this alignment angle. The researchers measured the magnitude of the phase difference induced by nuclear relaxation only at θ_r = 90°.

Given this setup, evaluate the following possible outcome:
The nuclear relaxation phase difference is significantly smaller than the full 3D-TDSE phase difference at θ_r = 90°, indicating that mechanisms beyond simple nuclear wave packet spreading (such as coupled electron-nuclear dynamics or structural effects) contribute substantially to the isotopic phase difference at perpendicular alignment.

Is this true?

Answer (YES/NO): YES